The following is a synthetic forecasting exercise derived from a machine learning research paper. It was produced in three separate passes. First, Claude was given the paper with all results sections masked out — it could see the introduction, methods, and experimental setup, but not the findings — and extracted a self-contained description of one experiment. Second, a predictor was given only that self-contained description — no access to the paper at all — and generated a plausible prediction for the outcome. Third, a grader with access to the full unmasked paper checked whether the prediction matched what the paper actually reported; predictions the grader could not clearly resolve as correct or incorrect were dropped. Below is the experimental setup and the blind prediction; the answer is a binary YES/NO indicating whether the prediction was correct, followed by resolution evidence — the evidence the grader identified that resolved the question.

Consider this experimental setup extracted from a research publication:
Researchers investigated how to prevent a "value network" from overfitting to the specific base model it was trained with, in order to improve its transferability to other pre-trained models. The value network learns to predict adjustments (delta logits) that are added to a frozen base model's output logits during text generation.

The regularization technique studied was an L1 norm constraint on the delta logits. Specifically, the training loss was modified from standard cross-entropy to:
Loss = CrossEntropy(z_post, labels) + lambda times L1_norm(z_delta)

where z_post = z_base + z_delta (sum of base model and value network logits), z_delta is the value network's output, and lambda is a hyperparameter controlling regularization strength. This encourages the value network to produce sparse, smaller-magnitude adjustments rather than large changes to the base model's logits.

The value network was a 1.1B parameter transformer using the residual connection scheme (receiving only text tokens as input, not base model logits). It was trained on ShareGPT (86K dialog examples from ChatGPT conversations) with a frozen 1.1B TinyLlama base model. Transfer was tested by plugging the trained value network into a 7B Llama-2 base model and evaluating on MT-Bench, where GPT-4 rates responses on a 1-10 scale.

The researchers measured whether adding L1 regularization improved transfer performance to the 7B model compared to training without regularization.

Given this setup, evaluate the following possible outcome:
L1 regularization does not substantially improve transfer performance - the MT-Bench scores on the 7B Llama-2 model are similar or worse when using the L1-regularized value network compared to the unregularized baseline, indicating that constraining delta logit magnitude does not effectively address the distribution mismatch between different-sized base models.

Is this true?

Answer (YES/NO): YES